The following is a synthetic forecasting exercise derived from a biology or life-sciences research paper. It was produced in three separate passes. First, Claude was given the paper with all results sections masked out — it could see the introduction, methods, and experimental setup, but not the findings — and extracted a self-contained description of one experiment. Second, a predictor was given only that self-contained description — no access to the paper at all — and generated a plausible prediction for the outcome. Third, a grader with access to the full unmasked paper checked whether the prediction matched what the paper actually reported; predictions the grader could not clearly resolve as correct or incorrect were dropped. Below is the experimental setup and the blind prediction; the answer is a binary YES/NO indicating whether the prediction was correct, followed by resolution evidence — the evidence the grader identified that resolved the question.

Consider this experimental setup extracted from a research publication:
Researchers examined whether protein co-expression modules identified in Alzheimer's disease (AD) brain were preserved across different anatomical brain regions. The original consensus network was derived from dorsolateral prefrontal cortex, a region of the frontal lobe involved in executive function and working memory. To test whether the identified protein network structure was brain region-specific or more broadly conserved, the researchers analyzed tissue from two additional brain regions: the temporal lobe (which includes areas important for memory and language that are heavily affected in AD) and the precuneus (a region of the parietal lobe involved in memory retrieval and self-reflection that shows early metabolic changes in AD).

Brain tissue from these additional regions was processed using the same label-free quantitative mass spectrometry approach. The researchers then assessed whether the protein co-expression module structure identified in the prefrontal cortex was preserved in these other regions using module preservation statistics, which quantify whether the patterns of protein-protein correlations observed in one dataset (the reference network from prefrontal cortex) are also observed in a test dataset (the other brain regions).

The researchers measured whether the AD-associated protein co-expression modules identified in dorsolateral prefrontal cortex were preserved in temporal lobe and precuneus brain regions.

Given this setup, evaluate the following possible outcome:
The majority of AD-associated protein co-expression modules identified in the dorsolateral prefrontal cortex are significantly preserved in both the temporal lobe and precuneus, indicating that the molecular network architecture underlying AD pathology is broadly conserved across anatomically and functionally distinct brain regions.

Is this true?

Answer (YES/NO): YES